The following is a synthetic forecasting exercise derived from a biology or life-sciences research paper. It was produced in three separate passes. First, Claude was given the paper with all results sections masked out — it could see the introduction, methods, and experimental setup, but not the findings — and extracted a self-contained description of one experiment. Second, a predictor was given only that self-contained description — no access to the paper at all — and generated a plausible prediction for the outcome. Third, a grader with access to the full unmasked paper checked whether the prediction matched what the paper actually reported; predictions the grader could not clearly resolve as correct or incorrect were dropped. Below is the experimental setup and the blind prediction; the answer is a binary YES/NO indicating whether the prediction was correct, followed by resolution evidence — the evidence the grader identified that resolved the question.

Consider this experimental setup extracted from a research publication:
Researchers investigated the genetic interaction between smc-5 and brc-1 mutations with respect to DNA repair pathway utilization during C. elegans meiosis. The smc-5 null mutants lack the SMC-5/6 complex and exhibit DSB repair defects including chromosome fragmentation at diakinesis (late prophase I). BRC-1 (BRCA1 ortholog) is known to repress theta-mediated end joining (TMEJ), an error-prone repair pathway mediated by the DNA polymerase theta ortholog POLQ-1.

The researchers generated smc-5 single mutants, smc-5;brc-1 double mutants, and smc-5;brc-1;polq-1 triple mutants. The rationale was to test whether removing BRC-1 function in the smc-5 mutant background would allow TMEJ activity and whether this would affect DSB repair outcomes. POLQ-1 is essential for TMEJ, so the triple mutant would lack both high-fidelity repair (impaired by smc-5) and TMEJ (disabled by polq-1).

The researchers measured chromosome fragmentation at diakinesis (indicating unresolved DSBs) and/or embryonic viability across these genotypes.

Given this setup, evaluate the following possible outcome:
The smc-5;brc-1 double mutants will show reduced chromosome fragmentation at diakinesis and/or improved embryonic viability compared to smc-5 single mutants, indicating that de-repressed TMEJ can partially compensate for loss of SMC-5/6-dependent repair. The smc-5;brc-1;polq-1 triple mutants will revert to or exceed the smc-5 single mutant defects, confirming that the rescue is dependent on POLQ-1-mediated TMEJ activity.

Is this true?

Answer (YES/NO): YES